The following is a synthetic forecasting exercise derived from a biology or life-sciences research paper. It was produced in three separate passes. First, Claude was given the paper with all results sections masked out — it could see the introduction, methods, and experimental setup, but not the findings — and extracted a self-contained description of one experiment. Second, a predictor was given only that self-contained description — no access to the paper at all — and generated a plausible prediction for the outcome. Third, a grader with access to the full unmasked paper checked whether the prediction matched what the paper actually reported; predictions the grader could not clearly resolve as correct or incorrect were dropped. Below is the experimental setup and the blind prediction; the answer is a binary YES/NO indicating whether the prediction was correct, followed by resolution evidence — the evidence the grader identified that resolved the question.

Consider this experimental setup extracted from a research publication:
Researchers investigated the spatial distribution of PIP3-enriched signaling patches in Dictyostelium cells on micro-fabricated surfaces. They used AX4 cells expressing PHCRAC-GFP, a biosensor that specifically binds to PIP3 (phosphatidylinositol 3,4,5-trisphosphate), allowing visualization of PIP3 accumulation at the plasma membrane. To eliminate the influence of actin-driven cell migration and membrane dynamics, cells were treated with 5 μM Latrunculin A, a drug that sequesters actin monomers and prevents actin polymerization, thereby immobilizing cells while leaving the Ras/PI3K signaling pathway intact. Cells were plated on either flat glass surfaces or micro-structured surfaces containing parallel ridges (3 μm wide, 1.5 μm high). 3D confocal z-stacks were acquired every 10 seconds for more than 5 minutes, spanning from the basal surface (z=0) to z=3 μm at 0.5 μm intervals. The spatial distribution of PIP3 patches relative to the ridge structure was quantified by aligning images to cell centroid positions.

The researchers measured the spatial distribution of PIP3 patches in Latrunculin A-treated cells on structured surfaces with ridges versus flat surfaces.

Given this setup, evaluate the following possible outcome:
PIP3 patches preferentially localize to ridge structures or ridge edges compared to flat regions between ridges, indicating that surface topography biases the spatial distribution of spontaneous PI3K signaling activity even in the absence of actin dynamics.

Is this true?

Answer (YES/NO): YES